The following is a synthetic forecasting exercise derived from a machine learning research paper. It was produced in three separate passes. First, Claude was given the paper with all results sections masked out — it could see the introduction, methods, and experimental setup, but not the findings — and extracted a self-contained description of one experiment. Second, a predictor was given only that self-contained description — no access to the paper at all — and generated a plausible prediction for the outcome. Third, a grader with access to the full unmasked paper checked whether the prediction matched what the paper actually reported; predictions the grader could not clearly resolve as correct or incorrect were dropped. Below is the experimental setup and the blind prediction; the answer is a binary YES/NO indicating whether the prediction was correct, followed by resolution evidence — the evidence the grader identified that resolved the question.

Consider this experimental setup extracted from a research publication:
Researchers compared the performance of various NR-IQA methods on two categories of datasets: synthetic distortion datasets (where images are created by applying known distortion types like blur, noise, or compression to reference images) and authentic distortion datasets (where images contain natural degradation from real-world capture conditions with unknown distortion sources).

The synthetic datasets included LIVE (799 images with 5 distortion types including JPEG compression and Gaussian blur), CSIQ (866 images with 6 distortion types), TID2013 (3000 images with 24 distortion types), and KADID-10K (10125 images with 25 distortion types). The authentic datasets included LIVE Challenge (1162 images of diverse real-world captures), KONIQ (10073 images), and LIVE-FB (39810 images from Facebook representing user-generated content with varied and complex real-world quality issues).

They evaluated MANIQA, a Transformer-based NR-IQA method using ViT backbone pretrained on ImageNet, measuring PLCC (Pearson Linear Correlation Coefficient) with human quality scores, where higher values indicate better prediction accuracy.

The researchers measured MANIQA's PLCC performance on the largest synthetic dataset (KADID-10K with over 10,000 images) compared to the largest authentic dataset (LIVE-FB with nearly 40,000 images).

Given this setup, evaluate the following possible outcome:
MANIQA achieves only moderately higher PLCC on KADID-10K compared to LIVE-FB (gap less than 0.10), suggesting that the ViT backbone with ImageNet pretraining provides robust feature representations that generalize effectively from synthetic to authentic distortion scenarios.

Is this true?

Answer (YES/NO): NO